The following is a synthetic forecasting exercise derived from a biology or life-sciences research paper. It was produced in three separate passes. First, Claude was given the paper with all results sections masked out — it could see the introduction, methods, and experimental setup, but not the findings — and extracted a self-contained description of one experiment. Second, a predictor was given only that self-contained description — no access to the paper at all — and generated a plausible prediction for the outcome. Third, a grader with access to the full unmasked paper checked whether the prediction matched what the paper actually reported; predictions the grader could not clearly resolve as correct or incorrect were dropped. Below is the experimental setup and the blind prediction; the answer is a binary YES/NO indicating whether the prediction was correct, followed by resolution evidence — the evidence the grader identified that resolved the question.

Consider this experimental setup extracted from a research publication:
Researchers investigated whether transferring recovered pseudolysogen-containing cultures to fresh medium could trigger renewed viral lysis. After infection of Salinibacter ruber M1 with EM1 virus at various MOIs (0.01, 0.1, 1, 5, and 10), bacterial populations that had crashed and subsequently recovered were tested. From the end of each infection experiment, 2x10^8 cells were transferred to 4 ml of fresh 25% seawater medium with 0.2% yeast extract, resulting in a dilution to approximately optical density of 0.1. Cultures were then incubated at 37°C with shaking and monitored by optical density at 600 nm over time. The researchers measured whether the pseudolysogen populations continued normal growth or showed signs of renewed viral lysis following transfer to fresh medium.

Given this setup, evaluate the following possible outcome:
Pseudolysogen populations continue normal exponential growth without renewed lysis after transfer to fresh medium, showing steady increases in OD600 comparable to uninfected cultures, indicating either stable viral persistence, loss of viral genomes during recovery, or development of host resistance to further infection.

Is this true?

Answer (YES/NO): YES